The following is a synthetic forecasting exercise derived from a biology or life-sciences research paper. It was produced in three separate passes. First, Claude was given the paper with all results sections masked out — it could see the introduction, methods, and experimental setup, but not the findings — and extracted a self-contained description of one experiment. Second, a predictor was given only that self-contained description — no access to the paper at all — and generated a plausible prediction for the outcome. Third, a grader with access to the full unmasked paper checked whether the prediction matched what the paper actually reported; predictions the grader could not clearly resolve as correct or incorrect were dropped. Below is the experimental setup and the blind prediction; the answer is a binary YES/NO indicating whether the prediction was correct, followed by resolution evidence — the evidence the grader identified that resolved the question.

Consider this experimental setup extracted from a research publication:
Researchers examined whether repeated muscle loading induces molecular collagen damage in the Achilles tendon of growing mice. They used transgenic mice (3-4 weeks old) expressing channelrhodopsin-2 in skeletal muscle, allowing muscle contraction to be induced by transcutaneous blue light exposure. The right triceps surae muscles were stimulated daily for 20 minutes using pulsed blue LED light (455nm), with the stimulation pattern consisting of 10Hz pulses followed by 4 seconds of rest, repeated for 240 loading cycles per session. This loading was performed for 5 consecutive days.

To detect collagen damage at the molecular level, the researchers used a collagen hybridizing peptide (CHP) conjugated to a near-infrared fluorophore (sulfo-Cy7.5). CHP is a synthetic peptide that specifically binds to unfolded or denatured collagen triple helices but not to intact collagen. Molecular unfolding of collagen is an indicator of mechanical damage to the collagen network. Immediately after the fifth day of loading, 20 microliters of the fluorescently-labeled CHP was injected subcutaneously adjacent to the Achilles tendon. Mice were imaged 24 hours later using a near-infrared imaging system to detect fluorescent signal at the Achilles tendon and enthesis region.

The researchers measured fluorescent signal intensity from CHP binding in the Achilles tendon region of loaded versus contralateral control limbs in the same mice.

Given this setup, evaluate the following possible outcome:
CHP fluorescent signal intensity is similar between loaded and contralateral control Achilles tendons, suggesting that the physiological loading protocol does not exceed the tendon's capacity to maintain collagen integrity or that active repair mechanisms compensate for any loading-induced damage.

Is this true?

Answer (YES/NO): NO